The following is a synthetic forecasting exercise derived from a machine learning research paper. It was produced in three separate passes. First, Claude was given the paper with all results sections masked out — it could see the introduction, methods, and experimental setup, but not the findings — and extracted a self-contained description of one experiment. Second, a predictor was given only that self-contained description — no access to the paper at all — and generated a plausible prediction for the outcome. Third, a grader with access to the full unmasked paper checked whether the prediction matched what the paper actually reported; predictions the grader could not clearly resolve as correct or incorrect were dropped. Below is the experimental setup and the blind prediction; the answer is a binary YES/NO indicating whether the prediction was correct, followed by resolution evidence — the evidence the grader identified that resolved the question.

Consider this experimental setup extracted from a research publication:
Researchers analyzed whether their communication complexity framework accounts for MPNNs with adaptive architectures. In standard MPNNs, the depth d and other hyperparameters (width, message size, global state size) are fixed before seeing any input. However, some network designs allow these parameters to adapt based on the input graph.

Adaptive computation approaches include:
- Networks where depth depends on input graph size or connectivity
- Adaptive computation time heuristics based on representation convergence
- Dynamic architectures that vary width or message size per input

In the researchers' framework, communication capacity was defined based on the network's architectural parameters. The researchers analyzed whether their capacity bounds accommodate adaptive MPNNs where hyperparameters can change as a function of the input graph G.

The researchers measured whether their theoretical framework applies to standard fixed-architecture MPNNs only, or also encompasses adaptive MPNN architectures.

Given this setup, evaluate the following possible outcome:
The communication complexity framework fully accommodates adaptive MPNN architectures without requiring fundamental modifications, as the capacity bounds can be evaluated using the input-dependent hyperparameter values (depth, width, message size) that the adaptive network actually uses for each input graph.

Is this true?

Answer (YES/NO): YES